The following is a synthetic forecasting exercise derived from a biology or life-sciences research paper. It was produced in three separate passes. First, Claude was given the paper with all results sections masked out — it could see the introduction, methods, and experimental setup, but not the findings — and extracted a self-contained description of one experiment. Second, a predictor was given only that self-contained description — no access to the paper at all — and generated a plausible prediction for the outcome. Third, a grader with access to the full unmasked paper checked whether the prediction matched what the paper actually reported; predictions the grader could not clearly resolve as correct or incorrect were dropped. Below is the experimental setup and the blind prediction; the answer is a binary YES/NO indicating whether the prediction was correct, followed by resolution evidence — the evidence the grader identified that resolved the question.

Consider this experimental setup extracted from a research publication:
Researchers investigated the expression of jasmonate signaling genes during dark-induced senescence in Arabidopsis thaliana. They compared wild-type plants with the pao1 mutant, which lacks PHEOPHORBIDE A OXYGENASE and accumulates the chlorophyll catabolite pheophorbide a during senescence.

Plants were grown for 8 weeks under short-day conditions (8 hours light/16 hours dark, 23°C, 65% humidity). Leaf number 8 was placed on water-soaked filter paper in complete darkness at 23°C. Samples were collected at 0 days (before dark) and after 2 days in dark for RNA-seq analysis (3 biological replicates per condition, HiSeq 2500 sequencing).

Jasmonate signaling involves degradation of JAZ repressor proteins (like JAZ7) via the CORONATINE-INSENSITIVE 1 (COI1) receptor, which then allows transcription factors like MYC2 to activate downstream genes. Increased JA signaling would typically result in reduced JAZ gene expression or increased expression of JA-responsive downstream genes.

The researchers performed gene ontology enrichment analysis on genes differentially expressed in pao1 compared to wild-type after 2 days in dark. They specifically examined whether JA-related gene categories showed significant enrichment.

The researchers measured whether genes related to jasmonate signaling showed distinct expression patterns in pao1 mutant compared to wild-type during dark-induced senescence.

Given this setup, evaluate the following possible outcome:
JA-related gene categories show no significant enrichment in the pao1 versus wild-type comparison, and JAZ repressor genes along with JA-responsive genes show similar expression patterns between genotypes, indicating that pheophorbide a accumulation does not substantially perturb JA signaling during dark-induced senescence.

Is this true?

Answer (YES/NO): NO